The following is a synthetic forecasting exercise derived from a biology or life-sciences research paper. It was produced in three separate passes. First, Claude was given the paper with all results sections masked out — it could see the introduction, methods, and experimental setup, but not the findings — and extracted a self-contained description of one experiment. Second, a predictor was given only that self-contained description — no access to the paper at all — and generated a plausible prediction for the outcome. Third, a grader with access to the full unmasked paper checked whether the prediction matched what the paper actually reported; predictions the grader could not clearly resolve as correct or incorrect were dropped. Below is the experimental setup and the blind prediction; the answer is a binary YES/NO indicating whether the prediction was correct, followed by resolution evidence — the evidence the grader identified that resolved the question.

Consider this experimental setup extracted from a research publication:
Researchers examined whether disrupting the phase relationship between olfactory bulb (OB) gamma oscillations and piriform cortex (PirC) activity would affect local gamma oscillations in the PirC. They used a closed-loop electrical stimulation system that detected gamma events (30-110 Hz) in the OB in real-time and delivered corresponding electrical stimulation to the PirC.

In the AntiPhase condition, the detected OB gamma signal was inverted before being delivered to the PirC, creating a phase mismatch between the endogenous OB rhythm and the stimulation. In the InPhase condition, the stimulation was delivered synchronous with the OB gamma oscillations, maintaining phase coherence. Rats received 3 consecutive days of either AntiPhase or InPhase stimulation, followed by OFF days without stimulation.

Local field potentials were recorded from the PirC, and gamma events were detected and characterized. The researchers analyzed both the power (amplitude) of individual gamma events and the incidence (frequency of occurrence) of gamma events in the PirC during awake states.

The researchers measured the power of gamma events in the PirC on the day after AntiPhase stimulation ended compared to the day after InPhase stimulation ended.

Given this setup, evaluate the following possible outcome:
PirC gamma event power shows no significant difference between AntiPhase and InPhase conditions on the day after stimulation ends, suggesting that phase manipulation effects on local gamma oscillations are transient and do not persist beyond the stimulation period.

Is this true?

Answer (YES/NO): NO